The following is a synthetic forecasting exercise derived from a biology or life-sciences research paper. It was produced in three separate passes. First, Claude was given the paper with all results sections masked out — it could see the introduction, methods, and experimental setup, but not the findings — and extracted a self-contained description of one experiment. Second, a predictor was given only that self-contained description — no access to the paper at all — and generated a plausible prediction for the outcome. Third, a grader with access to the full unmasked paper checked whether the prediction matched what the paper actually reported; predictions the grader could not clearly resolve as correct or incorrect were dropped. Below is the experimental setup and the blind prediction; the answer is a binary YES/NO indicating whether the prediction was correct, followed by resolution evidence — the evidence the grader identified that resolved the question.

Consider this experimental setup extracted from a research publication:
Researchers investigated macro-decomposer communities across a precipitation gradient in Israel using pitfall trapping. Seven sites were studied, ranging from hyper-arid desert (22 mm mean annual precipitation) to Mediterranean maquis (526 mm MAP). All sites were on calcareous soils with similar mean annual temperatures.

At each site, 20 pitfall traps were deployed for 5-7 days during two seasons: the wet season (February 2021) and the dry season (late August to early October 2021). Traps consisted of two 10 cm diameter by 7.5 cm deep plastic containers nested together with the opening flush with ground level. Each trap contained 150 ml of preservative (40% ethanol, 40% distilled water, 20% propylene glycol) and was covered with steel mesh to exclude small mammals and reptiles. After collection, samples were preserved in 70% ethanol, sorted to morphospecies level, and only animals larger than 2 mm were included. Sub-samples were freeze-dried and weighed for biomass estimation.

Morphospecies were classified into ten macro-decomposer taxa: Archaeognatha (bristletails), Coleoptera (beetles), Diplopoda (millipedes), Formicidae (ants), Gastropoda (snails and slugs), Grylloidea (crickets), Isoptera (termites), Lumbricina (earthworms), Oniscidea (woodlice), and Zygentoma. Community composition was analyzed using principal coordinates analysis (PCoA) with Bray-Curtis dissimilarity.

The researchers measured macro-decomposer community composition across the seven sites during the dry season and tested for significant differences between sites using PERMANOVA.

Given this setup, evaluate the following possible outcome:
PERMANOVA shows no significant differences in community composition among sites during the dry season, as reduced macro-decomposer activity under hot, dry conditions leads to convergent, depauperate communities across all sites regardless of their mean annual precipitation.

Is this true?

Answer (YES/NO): NO